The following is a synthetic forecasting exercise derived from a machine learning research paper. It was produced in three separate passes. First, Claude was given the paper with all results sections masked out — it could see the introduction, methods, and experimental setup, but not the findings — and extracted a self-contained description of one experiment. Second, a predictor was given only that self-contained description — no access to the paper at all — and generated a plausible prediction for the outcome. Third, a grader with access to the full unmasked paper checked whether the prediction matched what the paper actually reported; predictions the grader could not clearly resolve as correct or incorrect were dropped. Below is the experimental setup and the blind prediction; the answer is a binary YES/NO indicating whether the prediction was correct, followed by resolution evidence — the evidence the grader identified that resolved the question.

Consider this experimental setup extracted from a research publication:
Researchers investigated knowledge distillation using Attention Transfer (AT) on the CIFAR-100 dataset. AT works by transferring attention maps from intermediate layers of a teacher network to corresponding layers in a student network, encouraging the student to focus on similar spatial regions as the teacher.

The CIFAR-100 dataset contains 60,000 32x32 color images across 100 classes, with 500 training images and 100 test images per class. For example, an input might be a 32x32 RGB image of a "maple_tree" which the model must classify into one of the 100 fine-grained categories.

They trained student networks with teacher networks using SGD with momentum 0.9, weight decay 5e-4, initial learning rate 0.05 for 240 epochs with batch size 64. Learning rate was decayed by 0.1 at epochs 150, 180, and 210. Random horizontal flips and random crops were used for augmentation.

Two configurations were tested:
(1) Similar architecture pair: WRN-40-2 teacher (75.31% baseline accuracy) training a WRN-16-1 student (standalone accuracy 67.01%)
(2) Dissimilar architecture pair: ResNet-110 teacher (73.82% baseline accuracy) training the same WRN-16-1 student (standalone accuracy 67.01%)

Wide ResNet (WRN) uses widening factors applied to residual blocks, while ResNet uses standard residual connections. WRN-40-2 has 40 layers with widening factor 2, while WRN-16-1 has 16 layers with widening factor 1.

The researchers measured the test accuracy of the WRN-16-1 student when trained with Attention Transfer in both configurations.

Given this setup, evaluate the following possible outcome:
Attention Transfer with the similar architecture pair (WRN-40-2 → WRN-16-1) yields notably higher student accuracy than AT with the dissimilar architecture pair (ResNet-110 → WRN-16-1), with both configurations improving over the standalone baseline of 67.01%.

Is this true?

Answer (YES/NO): NO